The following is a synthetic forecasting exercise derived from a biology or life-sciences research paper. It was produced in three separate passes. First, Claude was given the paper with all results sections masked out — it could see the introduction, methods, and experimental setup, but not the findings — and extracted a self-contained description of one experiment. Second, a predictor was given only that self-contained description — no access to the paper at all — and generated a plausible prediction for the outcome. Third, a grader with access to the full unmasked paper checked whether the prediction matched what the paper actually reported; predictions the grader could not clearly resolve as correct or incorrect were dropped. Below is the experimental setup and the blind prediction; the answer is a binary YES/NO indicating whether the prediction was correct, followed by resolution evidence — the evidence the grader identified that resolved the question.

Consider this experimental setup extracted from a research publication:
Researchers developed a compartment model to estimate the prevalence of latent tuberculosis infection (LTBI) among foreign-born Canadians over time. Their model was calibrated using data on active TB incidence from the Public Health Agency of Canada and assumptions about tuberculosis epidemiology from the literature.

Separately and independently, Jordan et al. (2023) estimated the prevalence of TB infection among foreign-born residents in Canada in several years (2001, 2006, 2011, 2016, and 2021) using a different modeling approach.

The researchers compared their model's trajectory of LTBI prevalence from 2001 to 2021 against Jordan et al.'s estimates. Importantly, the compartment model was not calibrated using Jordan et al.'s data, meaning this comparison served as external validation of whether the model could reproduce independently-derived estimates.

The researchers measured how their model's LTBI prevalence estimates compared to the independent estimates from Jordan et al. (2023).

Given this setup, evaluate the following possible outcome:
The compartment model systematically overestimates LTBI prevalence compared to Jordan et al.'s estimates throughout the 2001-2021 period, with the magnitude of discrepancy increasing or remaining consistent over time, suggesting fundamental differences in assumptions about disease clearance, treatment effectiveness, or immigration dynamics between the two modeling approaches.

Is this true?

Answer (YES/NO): NO